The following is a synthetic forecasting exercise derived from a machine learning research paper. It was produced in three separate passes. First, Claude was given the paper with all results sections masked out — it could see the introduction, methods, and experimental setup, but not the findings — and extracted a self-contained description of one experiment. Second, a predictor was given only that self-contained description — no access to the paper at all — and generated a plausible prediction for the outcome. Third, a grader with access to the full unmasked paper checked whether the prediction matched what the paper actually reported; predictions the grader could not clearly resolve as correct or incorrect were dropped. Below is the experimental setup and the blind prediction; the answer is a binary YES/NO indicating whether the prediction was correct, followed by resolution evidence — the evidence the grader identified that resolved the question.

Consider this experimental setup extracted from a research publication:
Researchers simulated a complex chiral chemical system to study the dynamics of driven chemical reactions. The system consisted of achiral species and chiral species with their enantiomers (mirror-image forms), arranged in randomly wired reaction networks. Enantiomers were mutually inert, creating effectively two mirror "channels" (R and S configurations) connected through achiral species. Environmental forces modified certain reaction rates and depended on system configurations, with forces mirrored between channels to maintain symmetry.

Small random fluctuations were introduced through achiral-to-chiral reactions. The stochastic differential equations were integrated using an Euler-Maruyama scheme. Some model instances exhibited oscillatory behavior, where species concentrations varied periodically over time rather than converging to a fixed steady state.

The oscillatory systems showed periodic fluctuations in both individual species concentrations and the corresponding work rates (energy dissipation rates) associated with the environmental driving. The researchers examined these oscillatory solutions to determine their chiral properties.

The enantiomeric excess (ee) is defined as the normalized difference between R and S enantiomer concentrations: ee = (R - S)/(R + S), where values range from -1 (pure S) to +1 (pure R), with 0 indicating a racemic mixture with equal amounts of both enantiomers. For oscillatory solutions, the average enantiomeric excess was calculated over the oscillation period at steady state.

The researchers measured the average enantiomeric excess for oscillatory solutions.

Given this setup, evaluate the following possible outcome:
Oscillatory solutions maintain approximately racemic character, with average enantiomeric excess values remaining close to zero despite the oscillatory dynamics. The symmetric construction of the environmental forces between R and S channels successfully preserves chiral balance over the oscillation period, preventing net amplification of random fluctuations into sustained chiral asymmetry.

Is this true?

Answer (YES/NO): YES